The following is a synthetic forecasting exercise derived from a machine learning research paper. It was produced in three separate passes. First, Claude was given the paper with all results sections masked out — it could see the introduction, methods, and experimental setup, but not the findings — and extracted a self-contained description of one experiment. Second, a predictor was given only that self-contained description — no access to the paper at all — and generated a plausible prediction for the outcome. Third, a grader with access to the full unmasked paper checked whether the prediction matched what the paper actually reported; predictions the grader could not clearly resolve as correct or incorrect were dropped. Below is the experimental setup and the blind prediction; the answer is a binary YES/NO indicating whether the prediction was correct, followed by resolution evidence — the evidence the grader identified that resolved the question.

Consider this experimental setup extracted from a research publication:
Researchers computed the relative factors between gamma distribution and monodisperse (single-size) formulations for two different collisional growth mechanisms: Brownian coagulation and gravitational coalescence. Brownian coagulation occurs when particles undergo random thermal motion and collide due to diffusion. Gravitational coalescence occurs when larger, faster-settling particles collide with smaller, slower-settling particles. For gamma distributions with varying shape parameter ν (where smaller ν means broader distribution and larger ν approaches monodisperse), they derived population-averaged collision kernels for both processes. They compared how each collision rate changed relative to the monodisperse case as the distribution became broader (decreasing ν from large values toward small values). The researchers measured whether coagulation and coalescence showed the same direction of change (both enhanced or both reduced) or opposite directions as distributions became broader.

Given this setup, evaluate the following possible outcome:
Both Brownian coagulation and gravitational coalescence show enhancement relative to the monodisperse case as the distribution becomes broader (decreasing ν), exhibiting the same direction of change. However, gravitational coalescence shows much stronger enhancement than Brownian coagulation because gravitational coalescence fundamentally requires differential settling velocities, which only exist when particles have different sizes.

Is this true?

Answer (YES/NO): NO